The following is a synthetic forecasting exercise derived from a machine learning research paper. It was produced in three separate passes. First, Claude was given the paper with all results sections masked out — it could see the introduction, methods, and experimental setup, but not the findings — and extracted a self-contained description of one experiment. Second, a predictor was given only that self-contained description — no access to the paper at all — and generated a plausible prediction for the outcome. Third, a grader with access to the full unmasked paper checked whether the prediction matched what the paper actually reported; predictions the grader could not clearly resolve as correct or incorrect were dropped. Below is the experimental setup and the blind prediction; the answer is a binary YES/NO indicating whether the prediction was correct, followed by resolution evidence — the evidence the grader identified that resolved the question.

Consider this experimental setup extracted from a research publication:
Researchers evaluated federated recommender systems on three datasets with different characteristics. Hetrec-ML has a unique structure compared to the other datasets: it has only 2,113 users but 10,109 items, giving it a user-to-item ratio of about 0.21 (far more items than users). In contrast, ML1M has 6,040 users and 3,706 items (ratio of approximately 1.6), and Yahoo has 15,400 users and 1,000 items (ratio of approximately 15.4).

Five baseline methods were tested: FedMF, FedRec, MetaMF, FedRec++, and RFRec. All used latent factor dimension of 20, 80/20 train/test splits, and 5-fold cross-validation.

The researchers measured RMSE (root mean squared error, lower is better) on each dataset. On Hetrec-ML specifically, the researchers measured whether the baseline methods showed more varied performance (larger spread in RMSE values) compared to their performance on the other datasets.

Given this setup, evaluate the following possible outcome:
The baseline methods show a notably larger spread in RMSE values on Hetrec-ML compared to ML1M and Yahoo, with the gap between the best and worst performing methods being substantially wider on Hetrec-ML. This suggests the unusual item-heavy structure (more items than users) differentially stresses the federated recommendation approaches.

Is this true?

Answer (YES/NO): YES